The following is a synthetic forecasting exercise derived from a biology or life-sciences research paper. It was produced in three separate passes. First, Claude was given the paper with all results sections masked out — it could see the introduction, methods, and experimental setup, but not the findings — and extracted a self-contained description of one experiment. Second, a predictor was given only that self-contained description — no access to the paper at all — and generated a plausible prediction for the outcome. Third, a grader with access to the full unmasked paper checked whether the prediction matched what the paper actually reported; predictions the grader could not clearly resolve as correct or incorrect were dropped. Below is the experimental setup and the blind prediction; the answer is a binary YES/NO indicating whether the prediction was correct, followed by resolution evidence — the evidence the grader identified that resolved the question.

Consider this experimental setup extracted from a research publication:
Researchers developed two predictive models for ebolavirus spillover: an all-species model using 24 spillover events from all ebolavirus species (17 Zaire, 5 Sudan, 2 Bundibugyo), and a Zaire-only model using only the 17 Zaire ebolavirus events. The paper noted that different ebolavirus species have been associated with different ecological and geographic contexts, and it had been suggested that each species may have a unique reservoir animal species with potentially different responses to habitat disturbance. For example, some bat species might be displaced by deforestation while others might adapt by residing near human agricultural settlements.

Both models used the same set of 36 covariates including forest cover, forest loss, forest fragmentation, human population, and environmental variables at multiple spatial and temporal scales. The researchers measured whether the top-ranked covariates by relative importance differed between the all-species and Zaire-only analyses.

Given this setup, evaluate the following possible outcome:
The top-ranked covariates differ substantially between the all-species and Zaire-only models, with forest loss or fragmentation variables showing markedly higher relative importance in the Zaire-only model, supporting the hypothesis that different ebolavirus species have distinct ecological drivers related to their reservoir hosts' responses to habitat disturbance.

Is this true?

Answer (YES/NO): NO